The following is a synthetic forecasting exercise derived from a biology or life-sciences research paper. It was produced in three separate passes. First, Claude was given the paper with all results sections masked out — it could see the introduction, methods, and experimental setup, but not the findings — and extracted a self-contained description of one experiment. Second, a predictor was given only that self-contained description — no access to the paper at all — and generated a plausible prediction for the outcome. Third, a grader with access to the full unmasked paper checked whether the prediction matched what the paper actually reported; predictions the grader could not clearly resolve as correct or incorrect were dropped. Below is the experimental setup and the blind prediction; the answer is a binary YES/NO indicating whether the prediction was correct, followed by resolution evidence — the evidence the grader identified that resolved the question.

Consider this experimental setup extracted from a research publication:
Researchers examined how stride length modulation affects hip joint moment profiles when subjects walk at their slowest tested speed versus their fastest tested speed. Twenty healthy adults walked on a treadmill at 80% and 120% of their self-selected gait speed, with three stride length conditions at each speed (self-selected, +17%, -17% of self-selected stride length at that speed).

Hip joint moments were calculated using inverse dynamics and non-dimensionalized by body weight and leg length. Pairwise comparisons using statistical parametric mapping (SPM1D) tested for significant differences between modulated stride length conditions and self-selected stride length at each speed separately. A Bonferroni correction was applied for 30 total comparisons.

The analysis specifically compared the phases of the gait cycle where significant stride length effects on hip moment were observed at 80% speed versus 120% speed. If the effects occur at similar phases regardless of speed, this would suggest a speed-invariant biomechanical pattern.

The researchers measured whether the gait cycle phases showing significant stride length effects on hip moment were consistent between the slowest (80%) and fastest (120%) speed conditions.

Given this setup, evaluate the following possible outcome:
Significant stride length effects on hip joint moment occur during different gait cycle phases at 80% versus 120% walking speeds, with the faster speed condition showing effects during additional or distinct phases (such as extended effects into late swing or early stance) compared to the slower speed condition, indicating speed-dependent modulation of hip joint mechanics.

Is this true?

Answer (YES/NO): NO